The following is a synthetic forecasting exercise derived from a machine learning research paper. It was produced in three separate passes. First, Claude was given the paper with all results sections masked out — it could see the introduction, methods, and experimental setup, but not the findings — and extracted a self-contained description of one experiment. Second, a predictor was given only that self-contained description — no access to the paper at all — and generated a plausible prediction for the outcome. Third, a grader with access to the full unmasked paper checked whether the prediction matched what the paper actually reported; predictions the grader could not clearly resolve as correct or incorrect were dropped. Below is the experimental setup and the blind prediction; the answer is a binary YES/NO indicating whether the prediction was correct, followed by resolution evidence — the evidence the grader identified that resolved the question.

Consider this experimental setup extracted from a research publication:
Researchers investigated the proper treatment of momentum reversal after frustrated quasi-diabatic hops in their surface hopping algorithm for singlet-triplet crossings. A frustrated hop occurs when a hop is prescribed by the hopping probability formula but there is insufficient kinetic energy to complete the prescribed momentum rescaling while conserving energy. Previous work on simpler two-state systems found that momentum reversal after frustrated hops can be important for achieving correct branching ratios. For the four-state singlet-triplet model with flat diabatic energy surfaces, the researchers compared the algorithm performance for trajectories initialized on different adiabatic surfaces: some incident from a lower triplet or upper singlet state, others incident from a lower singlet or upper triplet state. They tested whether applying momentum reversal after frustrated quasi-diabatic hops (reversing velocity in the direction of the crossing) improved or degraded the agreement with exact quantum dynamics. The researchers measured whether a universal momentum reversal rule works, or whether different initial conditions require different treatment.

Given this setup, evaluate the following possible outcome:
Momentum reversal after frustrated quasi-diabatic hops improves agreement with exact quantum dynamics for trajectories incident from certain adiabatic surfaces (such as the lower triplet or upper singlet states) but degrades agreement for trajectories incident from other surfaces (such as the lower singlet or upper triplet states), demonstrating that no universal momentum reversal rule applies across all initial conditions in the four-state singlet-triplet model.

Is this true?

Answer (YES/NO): YES